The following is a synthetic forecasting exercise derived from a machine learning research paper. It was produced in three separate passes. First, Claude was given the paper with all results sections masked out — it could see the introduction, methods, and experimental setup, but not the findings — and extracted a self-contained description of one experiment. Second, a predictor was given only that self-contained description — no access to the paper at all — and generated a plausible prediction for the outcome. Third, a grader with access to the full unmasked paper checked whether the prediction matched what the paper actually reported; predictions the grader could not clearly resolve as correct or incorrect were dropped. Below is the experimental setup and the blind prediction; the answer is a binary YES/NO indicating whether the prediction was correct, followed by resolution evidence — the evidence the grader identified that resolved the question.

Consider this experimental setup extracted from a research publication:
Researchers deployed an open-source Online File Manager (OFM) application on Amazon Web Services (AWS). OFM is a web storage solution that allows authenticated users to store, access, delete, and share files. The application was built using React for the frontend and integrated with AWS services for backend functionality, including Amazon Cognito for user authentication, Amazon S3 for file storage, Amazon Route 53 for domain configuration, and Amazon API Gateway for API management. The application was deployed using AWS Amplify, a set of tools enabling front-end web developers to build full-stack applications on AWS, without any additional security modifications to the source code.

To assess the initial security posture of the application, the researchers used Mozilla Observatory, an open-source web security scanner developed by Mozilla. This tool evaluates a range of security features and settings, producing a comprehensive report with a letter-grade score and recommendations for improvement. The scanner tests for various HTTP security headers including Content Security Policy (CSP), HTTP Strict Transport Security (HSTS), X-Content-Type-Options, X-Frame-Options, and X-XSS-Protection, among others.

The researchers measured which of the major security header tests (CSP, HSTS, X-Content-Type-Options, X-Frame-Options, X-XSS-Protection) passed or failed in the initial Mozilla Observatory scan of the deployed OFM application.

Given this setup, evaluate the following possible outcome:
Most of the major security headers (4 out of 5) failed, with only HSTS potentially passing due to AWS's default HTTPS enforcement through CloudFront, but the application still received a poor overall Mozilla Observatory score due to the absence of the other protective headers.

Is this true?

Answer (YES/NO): NO